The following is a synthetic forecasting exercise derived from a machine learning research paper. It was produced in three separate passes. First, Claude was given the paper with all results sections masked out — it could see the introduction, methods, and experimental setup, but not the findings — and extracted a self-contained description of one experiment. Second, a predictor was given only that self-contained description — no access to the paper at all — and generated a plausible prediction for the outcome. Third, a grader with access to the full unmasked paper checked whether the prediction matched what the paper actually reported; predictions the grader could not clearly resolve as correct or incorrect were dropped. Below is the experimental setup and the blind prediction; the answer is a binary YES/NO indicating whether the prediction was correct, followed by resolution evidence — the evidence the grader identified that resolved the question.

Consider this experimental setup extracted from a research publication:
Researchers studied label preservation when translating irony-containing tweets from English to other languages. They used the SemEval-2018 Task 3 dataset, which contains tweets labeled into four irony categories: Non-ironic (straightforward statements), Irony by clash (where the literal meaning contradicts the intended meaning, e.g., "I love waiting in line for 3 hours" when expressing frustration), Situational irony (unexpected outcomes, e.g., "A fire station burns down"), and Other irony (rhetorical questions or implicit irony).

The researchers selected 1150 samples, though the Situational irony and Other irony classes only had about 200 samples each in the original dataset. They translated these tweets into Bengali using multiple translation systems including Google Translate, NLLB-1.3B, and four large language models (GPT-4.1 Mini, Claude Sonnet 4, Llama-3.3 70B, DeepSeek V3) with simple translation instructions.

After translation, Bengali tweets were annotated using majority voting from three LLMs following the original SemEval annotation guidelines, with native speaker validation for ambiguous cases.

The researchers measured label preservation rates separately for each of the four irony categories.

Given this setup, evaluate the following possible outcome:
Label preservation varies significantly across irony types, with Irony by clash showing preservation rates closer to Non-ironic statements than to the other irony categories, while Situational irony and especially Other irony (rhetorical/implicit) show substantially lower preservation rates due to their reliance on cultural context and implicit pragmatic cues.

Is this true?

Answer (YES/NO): YES